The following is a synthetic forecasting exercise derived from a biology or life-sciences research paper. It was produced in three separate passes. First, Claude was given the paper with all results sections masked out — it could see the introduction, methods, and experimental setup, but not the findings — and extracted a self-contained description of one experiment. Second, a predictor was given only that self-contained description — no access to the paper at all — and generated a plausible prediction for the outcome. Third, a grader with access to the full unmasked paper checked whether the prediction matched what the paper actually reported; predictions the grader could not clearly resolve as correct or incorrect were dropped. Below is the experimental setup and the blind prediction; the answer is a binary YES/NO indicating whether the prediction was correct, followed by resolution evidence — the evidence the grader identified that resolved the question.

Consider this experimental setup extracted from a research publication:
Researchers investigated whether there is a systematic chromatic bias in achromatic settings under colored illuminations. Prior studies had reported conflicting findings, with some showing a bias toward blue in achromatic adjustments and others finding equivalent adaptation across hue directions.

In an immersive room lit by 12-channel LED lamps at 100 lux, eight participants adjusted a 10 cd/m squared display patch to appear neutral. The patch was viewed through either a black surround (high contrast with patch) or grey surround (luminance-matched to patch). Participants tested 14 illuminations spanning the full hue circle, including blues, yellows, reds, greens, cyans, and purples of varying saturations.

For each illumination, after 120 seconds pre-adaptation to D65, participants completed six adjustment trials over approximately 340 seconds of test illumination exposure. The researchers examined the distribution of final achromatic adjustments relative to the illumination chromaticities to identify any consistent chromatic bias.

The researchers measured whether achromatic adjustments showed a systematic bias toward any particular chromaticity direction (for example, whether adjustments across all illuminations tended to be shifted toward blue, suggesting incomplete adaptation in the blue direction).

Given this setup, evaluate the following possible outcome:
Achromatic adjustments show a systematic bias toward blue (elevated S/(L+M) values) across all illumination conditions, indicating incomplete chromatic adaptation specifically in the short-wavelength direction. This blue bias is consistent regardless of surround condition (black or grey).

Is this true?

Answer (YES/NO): NO